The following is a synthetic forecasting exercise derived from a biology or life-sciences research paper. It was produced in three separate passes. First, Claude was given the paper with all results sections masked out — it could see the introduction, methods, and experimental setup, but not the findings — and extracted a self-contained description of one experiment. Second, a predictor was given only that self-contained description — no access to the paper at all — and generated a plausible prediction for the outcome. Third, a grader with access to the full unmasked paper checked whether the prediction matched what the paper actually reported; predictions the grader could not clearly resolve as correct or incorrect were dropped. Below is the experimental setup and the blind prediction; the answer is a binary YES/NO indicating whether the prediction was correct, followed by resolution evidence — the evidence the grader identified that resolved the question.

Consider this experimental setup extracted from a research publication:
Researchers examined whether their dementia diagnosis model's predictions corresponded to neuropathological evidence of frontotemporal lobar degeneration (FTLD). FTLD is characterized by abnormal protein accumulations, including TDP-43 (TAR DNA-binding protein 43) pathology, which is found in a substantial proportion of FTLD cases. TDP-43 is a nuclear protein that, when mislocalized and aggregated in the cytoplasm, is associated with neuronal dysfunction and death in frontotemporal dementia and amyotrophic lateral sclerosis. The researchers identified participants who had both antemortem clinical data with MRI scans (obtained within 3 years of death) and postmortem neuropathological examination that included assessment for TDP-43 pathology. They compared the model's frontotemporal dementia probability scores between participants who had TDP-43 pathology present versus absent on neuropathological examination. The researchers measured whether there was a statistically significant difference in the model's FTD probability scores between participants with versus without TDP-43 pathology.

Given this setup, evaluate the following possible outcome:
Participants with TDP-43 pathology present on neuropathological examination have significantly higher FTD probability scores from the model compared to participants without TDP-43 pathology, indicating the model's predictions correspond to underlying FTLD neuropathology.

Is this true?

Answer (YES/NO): YES